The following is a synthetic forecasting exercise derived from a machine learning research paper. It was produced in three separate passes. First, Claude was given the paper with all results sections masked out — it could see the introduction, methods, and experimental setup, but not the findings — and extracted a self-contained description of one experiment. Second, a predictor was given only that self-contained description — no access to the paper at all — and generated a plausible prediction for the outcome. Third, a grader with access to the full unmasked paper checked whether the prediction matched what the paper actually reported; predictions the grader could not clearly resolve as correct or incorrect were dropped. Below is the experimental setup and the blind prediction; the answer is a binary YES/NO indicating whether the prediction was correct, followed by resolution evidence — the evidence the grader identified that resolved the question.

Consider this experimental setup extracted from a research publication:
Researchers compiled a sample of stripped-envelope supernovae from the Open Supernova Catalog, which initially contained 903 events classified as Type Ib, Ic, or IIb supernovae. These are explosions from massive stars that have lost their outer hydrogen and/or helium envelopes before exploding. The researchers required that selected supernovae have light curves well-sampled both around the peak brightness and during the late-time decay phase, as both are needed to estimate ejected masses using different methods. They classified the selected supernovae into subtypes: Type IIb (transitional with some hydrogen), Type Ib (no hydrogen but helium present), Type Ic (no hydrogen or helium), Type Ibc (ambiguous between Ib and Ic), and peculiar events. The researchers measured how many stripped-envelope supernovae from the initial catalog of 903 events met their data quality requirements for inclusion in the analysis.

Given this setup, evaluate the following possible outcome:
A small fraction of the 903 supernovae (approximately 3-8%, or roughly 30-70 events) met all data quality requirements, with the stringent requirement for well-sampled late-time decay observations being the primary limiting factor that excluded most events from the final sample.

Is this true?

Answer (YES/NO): NO